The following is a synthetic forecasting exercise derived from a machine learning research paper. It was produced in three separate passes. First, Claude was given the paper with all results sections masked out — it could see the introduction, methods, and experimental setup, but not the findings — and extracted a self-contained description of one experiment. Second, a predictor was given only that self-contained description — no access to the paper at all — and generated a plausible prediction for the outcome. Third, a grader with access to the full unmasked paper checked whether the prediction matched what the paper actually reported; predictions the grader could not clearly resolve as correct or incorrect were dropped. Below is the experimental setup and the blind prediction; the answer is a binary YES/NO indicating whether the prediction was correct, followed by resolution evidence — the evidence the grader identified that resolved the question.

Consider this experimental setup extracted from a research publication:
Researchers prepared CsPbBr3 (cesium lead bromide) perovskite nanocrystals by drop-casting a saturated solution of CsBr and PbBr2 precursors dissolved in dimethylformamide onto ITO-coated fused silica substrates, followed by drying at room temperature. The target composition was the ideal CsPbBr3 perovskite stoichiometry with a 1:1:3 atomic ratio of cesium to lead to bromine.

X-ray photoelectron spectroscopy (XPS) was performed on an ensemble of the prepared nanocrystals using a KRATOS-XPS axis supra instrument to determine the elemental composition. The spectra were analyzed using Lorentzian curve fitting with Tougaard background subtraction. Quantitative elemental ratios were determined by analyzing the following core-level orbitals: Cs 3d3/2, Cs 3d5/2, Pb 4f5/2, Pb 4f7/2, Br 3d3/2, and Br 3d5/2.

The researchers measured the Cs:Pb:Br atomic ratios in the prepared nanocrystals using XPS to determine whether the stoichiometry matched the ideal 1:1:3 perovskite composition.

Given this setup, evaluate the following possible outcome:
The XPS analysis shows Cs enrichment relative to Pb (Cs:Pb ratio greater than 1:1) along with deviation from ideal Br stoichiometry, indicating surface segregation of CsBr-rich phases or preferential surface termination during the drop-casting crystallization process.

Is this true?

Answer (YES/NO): YES